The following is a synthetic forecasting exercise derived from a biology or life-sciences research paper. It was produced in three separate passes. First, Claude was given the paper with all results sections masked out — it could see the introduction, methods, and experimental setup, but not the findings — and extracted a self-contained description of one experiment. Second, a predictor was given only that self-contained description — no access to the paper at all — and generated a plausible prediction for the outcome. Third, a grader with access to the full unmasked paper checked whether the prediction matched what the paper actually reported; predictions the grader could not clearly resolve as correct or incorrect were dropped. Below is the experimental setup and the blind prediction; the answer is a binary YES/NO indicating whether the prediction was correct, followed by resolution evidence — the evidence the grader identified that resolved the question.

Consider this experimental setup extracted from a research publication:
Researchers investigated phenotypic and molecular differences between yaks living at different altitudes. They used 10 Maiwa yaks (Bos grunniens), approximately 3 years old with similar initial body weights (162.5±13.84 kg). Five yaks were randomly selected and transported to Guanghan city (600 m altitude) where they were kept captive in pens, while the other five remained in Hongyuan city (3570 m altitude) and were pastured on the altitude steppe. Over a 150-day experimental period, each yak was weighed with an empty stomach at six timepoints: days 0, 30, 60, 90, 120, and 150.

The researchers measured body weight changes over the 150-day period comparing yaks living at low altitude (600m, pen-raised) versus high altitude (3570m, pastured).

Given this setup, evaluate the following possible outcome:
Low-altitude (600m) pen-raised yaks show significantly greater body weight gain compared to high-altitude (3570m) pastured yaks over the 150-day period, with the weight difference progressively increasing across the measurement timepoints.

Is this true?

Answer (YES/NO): YES